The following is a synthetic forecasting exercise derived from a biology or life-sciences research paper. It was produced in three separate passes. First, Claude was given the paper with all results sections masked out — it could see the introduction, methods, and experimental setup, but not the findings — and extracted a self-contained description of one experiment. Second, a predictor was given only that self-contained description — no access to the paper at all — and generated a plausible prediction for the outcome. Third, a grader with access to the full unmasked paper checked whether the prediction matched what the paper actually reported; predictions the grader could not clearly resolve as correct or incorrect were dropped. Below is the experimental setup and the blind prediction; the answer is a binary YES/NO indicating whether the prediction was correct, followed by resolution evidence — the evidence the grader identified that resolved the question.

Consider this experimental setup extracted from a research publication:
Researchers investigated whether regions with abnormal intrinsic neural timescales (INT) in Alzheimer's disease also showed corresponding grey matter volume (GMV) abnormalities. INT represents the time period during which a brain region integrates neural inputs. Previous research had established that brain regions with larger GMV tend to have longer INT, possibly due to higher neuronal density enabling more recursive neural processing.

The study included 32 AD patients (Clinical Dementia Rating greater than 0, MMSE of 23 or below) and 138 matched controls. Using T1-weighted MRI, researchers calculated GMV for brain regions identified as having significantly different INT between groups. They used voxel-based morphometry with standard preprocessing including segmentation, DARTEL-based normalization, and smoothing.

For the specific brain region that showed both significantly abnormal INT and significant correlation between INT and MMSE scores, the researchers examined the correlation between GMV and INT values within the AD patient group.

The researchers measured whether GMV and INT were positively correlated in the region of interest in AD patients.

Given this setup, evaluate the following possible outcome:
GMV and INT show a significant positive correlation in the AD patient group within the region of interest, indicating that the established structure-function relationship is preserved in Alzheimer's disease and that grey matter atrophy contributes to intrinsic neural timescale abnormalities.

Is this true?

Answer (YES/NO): YES